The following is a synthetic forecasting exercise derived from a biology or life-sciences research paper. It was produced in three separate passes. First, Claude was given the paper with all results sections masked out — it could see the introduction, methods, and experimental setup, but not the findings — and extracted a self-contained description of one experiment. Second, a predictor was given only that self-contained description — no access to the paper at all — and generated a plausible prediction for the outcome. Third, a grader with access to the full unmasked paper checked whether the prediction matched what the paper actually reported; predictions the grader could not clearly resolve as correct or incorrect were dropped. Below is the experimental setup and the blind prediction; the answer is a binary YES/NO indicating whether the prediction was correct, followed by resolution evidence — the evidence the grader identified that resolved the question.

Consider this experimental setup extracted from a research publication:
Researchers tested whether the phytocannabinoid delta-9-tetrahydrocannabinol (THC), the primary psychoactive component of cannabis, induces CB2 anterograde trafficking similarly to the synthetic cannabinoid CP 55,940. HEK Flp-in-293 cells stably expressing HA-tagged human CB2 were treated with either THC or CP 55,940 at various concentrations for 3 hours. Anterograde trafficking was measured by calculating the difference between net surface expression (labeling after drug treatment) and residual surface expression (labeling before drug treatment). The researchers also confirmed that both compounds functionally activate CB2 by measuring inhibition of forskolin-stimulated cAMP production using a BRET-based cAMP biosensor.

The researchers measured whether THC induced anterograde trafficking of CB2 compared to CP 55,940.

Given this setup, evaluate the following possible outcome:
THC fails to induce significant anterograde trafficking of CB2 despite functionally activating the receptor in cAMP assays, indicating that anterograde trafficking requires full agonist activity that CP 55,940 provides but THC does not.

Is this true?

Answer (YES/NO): NO